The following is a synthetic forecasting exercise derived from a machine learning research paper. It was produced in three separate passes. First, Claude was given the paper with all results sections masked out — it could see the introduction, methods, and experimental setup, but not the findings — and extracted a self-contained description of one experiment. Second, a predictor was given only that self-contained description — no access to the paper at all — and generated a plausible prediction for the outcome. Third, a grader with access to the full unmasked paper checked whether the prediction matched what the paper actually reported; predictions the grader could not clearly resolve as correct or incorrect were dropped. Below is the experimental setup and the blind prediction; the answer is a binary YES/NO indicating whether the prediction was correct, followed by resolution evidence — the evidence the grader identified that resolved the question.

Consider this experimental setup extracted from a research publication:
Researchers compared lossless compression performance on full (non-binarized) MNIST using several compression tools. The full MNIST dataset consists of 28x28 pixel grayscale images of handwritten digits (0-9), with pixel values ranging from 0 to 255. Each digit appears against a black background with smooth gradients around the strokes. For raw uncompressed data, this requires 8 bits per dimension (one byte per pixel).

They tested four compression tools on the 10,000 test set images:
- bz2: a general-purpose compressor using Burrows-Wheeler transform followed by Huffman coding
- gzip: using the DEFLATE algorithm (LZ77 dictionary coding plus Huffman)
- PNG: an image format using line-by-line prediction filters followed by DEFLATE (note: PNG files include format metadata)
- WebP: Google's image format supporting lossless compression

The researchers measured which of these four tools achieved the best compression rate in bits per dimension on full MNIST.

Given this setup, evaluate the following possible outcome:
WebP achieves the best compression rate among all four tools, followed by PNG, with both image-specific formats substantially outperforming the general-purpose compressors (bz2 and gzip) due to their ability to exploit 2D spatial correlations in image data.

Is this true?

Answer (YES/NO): NO